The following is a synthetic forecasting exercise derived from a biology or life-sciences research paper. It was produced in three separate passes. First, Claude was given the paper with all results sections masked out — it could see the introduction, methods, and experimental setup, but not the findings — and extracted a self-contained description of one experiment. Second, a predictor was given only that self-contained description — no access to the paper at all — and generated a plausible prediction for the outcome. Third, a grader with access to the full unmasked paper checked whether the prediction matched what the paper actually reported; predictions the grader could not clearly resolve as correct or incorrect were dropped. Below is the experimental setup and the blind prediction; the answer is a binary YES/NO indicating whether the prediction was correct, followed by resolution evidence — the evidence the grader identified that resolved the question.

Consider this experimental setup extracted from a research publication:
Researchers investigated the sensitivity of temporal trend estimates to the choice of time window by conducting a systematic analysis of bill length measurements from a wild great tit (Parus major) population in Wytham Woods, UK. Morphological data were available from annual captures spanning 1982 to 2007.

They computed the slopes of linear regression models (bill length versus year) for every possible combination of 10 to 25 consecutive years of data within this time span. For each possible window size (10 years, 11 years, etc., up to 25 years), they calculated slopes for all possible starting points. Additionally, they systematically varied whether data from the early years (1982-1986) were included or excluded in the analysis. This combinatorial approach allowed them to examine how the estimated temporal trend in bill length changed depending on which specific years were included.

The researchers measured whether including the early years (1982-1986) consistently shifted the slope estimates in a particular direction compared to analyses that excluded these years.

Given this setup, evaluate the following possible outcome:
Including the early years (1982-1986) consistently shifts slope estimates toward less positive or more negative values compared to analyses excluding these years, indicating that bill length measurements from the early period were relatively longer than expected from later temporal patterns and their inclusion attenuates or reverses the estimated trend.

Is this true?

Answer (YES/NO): NO